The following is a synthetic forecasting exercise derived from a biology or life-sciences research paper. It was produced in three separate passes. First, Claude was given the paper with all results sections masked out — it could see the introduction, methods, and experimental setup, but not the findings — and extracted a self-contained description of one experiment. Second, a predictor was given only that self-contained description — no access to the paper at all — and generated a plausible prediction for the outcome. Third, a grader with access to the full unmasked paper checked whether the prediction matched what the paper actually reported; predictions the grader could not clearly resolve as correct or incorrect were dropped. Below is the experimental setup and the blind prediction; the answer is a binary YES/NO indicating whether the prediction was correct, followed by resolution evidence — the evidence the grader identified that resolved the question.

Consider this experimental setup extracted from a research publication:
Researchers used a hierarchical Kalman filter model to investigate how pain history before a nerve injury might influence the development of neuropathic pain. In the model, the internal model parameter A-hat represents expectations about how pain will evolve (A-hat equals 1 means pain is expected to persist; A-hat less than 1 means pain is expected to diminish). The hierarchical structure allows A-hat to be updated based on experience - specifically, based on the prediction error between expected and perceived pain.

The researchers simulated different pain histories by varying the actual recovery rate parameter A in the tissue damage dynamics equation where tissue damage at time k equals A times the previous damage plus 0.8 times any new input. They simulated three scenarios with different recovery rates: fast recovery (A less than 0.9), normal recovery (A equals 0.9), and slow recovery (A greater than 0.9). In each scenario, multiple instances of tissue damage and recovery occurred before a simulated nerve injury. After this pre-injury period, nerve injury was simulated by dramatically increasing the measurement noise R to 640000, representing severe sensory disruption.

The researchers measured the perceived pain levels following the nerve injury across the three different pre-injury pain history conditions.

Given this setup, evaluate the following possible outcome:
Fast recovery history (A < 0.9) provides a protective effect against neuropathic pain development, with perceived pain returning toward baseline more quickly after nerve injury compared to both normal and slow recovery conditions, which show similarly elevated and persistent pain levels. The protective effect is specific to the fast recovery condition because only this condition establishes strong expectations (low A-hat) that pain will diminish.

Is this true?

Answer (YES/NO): NO